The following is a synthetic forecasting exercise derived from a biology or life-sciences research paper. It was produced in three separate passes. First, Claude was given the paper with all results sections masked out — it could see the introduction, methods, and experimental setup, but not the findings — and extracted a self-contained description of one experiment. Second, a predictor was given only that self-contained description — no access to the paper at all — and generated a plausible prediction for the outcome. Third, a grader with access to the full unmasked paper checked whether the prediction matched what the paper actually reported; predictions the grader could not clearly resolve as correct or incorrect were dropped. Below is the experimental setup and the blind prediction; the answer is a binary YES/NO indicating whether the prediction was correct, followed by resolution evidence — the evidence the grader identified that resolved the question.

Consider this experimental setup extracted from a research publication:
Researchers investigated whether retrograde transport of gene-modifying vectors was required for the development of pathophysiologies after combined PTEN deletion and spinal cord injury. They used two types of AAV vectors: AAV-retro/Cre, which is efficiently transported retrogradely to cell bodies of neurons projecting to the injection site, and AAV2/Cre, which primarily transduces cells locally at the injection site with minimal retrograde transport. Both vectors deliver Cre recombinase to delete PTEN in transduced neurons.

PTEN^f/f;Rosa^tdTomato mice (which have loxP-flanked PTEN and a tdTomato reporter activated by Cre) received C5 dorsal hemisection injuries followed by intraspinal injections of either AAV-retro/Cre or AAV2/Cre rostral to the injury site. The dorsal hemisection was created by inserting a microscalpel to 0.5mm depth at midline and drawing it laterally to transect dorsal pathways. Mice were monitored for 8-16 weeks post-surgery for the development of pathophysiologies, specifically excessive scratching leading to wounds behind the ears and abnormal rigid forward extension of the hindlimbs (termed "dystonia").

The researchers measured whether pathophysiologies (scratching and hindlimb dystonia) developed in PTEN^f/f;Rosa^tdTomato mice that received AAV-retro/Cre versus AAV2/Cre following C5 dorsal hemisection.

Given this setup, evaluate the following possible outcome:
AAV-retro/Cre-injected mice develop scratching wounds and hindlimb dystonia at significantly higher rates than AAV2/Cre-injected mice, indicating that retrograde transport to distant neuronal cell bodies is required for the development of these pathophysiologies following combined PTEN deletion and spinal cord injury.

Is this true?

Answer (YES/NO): YES